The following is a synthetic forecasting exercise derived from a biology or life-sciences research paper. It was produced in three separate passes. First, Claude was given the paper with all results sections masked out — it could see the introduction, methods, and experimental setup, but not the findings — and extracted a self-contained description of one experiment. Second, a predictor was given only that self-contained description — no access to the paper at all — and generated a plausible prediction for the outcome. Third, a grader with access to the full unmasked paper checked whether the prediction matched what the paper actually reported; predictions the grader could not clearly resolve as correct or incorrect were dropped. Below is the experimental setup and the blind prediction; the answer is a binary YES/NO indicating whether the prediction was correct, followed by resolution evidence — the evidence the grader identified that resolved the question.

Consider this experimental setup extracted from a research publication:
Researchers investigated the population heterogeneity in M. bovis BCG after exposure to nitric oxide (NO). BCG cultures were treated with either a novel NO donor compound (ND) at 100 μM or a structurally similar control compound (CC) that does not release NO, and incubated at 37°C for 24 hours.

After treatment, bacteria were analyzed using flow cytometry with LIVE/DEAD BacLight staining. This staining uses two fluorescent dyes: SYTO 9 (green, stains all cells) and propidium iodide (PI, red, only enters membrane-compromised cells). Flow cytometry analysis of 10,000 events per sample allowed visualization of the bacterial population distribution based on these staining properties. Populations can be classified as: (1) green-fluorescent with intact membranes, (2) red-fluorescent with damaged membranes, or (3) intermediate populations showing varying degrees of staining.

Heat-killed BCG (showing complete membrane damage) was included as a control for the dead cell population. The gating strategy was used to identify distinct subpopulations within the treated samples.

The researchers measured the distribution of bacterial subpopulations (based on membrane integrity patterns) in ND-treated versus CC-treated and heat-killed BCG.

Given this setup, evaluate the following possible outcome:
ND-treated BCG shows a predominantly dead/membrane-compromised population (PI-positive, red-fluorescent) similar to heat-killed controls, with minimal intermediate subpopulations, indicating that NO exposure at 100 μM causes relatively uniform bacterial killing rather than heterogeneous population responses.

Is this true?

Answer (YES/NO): NO